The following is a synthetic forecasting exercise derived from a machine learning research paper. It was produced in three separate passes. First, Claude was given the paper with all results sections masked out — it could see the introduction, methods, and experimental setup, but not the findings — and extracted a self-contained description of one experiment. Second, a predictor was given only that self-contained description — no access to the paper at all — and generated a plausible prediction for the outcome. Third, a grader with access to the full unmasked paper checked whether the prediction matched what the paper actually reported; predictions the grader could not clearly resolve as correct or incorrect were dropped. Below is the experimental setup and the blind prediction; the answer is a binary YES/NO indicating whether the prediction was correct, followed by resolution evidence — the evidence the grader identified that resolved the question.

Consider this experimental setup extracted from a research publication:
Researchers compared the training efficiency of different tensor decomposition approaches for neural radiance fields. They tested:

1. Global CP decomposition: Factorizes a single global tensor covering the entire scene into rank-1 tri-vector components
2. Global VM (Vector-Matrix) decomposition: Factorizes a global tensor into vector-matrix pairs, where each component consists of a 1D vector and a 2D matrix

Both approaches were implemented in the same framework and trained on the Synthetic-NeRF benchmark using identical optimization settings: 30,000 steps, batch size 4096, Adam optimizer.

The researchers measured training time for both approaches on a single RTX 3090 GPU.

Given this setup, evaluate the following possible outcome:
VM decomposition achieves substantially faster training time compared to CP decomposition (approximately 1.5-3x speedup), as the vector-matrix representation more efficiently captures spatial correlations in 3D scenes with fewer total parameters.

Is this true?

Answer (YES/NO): NO